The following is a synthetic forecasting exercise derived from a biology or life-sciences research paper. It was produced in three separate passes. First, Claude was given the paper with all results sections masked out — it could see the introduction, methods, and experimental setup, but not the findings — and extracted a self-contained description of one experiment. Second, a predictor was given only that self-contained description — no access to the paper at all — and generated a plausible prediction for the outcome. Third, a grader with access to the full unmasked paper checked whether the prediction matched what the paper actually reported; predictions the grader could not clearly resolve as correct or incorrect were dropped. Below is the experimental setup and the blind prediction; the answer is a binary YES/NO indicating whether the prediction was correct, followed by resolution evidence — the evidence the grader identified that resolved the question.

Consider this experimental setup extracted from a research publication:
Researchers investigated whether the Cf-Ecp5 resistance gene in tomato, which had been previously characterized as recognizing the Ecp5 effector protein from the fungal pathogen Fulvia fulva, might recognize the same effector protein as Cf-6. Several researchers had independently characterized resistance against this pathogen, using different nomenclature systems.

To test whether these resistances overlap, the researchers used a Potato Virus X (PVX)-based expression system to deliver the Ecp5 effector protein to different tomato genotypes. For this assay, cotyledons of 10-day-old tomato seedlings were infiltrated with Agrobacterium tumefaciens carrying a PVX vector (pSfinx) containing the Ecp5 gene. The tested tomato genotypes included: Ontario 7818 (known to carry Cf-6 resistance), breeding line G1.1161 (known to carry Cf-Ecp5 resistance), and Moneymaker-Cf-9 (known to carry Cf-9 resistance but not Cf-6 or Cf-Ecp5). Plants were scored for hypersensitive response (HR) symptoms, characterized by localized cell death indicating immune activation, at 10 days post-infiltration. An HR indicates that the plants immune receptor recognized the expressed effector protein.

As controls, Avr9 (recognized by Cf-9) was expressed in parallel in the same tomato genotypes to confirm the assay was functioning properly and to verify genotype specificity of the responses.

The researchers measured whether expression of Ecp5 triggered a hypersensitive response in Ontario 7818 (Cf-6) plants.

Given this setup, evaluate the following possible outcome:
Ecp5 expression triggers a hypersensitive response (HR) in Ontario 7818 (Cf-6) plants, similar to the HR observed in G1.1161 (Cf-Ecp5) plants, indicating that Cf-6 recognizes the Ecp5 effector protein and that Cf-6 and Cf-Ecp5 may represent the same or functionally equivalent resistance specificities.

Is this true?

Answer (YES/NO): YES